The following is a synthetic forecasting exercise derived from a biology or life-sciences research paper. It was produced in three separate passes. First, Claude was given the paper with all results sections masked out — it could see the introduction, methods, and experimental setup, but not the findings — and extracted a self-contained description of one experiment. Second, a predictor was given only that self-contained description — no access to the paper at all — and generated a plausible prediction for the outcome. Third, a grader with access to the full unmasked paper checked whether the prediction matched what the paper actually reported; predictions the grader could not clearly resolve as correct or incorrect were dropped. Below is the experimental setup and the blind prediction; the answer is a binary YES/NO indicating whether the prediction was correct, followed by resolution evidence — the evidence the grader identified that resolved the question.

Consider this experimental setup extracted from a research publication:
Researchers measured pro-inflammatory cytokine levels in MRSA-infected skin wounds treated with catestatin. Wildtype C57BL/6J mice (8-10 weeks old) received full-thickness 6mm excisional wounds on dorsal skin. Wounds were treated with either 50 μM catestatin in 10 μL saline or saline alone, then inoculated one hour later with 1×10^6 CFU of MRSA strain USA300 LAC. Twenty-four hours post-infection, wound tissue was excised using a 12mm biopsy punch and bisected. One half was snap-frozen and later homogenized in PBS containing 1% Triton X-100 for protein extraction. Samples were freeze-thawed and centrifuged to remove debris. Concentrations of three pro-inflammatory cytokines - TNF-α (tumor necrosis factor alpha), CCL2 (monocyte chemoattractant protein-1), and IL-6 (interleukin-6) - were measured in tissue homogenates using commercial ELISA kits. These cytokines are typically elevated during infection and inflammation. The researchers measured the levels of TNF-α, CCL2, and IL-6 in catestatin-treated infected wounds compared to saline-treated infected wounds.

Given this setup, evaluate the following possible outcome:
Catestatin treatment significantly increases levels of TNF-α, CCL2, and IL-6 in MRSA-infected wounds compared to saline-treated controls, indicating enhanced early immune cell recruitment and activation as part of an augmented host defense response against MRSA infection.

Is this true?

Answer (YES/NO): NO